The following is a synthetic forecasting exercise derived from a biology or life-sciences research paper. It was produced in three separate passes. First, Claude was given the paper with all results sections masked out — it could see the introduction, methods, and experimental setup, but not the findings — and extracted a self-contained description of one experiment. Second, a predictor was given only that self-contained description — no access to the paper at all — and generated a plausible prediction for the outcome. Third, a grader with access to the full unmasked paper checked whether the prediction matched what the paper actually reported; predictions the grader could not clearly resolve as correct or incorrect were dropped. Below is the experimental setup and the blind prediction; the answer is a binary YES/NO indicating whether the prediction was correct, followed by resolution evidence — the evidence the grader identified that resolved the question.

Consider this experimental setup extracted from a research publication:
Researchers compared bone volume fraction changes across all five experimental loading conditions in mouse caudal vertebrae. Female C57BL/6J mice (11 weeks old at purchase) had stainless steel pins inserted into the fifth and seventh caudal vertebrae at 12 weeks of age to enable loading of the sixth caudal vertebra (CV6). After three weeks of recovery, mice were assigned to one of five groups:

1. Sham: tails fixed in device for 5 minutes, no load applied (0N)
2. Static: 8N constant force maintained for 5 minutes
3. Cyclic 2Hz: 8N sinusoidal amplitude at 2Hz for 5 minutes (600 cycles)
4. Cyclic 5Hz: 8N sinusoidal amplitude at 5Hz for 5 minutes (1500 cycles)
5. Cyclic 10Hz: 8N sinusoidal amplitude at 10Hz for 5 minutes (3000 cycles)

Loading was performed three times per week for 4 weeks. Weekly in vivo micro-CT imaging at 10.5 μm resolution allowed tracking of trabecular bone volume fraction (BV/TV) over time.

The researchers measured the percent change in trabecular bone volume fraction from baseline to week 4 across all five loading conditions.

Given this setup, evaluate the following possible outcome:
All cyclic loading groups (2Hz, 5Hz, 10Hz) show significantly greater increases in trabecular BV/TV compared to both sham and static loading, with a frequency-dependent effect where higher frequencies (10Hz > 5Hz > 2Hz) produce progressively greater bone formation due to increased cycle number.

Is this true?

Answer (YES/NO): NO